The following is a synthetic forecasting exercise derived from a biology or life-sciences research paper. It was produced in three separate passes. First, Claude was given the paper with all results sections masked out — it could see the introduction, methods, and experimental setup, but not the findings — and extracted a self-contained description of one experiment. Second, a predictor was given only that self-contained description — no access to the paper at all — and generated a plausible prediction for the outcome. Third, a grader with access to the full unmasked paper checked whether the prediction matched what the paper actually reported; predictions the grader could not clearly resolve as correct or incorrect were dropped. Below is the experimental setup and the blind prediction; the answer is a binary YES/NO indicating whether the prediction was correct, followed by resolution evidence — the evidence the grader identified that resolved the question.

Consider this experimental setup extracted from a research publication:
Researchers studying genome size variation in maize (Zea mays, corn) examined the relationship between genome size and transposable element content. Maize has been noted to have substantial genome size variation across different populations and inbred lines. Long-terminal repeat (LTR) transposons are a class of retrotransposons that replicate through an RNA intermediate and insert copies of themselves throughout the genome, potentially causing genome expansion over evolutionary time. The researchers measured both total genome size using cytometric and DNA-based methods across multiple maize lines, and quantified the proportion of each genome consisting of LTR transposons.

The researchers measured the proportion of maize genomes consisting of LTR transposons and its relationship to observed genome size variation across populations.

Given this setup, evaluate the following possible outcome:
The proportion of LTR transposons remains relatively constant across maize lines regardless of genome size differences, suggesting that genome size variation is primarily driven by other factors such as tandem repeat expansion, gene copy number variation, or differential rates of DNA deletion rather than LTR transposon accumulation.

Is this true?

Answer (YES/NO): NO